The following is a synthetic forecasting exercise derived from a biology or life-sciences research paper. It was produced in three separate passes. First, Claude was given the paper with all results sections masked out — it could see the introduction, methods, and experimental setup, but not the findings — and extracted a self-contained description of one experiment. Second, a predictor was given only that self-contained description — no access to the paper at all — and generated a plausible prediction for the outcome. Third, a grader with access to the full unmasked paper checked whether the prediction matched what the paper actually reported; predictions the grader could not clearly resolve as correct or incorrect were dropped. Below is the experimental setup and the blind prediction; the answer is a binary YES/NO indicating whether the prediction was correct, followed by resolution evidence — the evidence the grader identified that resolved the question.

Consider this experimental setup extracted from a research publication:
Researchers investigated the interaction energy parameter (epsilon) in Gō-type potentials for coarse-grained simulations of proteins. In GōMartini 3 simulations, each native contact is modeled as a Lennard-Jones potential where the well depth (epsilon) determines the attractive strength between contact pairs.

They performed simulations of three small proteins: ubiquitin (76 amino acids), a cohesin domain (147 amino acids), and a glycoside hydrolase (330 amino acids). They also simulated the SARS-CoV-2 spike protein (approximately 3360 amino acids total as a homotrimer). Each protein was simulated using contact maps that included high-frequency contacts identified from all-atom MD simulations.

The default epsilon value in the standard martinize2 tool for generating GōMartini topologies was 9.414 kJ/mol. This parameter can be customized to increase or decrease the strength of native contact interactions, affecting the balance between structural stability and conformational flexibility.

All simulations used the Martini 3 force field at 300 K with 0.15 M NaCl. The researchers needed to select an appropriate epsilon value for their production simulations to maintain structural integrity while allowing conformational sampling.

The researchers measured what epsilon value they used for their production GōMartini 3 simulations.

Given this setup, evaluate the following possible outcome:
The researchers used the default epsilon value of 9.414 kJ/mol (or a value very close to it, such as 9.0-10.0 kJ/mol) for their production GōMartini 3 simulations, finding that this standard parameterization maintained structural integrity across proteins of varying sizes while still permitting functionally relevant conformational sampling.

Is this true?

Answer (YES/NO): NO